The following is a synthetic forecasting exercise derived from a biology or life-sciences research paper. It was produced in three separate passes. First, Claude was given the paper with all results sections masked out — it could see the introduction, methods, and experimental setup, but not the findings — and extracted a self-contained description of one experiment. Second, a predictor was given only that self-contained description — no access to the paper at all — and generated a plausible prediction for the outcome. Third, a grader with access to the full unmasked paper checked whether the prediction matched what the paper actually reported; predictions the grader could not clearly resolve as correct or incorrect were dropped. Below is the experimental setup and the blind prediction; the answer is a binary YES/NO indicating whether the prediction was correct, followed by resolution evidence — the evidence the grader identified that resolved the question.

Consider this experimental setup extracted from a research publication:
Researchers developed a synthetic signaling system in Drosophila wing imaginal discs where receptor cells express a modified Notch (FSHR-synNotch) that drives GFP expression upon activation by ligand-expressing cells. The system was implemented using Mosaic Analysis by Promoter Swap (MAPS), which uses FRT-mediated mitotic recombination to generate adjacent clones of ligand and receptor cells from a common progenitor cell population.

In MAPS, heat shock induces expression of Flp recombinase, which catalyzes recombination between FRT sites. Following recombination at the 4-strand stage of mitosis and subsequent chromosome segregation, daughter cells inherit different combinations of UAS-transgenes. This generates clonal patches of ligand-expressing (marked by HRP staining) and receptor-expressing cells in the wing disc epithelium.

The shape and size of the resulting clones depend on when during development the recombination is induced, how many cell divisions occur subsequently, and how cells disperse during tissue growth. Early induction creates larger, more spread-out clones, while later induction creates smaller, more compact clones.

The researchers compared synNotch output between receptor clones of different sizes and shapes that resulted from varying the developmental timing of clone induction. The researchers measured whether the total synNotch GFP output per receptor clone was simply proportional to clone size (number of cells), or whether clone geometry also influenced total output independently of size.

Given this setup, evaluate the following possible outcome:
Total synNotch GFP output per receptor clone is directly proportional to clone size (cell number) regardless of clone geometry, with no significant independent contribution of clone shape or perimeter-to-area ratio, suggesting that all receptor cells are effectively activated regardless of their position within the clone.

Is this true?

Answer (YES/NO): NO